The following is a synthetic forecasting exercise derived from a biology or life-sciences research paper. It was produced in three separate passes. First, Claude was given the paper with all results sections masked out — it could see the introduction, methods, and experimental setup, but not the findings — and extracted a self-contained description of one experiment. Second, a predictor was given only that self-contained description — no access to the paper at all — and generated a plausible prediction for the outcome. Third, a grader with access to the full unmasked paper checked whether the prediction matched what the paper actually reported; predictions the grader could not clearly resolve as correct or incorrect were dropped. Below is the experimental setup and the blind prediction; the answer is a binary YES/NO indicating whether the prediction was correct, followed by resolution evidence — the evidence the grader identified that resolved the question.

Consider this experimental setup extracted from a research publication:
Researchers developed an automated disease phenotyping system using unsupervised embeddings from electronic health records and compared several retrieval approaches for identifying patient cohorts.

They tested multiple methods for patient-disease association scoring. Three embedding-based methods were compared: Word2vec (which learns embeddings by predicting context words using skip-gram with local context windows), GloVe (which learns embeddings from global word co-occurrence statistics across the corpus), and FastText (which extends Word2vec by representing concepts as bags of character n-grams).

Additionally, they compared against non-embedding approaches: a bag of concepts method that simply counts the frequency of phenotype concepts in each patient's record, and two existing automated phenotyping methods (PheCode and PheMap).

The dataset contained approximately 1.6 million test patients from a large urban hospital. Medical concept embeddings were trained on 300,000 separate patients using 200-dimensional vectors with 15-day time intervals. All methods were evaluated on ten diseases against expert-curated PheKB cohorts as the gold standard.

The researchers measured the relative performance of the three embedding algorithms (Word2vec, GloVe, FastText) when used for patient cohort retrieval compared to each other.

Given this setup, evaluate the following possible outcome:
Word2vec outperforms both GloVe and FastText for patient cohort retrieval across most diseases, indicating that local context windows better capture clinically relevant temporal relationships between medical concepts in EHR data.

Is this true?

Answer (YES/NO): NO